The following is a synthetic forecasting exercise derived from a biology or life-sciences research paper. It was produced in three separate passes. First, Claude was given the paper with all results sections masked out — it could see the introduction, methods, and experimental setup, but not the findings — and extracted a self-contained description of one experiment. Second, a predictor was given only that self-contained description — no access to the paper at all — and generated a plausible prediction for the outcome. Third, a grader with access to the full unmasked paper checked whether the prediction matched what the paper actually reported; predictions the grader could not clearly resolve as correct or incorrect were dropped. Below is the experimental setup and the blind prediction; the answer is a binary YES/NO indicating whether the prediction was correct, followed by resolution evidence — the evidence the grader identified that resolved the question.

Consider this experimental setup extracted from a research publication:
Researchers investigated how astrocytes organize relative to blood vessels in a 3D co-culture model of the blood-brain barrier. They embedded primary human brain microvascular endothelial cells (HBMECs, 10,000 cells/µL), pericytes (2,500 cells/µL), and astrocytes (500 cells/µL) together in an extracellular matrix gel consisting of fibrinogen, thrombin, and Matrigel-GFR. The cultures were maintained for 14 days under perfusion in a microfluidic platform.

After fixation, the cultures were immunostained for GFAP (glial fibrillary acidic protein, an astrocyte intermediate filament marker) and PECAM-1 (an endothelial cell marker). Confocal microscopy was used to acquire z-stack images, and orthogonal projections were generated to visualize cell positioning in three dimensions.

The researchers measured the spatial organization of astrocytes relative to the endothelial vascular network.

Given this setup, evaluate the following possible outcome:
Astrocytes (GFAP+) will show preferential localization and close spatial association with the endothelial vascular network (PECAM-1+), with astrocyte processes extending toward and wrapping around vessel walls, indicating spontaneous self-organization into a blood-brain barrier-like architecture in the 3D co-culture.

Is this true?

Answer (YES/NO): YES